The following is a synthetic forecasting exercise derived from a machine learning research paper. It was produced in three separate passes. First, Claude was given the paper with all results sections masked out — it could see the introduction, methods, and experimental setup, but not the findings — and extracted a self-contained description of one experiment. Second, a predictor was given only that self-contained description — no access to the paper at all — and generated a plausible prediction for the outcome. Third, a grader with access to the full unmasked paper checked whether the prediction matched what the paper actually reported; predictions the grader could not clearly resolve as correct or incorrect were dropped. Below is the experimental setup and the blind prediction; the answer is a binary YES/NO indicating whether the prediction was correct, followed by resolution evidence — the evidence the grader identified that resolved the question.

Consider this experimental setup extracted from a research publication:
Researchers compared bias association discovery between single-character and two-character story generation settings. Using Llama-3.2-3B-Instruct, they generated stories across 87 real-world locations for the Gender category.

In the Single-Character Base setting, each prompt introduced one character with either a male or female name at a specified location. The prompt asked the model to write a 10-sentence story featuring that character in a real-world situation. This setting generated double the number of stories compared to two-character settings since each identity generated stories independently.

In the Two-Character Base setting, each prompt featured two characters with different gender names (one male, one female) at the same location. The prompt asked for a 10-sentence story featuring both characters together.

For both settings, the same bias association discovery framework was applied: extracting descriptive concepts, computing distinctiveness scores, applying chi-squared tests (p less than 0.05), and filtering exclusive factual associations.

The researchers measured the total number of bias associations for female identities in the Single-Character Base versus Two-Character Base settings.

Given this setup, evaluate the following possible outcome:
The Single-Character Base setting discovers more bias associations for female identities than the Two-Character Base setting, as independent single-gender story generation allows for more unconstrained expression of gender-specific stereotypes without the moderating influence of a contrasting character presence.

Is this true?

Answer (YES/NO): NO